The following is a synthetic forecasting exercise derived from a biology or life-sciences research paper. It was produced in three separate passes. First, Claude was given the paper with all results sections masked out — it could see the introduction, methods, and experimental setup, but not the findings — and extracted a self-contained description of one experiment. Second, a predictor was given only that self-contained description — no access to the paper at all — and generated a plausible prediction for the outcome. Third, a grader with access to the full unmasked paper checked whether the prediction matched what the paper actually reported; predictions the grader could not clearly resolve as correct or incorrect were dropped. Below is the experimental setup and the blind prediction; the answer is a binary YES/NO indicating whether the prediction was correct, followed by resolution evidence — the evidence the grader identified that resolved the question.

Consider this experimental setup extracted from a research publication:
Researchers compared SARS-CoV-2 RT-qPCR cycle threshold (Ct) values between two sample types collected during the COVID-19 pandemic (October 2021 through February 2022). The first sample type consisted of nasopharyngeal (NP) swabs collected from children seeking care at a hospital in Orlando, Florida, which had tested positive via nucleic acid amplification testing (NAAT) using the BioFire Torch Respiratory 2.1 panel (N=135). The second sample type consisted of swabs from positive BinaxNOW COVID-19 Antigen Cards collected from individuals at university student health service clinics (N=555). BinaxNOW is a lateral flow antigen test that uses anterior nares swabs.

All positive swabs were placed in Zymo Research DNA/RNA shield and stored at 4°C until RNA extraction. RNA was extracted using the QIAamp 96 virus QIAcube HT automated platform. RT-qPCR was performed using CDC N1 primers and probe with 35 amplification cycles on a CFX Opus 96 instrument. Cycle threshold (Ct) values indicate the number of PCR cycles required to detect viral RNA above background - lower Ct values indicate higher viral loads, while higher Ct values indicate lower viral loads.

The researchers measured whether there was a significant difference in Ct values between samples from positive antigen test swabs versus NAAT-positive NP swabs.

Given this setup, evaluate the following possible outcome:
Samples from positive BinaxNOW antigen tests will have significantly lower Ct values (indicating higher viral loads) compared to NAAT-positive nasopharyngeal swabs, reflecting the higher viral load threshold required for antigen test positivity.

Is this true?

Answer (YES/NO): NO